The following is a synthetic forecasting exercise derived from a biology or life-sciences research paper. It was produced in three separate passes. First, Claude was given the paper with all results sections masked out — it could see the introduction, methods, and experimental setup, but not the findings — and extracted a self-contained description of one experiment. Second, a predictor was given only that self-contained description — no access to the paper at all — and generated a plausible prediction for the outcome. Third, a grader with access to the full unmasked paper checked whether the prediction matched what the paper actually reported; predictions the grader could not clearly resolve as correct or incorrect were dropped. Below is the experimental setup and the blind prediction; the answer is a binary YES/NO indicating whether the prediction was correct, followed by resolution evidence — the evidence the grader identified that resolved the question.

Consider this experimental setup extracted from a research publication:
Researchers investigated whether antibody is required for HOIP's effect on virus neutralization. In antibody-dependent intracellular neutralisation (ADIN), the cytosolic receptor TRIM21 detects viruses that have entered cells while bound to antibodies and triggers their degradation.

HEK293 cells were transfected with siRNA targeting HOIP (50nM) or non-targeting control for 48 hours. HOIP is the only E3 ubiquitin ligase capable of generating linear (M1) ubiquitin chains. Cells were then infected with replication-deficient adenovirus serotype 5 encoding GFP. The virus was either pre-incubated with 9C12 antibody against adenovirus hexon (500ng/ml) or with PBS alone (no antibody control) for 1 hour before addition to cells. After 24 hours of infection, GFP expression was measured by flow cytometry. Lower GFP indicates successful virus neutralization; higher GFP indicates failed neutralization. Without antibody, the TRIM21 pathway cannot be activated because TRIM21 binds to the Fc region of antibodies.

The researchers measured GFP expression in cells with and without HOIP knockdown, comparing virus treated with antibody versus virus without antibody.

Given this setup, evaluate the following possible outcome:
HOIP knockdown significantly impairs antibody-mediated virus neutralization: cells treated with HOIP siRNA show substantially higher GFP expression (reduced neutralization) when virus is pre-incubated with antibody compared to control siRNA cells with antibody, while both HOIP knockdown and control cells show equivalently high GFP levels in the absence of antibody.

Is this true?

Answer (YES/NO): YES